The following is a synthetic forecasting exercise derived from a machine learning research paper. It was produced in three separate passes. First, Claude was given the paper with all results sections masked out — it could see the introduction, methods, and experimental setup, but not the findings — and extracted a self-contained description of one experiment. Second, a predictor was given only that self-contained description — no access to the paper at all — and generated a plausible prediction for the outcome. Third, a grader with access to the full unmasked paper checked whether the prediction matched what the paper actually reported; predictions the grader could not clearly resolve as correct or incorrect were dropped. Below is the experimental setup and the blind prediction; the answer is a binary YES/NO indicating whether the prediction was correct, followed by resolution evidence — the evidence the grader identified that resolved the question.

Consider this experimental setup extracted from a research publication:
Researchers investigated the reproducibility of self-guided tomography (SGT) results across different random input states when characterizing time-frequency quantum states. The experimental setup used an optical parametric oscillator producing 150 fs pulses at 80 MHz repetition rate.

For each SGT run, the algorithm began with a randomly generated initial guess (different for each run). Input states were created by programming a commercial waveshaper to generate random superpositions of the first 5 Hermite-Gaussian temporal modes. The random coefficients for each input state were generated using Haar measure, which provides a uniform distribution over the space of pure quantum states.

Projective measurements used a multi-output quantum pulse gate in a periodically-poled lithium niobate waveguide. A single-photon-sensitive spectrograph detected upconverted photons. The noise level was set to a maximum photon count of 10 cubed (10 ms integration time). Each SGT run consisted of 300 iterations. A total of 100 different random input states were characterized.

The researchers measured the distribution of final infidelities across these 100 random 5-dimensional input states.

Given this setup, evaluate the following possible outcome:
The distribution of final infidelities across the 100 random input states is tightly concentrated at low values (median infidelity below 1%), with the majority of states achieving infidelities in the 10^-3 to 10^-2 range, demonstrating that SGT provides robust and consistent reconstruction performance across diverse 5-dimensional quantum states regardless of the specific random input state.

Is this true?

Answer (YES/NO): NO